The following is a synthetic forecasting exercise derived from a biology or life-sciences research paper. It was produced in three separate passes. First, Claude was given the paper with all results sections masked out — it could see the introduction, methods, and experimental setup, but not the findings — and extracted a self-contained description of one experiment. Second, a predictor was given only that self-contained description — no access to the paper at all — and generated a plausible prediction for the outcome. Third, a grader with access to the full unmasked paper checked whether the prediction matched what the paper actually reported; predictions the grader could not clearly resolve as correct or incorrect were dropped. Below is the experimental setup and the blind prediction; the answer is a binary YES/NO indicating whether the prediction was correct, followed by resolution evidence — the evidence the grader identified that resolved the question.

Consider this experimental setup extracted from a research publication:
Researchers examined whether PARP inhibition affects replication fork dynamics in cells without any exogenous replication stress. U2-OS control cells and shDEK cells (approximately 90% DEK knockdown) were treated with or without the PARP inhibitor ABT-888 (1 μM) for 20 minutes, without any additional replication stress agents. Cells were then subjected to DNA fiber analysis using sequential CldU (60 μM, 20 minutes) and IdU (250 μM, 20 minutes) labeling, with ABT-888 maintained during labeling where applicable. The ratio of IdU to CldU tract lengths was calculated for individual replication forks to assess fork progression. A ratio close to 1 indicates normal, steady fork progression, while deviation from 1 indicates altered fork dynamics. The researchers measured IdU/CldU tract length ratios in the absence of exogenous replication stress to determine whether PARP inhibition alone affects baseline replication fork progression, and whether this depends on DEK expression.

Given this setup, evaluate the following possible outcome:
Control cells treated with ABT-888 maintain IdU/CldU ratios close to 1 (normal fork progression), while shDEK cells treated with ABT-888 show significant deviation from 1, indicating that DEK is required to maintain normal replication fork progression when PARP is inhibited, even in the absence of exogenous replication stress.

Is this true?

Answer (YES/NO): NO